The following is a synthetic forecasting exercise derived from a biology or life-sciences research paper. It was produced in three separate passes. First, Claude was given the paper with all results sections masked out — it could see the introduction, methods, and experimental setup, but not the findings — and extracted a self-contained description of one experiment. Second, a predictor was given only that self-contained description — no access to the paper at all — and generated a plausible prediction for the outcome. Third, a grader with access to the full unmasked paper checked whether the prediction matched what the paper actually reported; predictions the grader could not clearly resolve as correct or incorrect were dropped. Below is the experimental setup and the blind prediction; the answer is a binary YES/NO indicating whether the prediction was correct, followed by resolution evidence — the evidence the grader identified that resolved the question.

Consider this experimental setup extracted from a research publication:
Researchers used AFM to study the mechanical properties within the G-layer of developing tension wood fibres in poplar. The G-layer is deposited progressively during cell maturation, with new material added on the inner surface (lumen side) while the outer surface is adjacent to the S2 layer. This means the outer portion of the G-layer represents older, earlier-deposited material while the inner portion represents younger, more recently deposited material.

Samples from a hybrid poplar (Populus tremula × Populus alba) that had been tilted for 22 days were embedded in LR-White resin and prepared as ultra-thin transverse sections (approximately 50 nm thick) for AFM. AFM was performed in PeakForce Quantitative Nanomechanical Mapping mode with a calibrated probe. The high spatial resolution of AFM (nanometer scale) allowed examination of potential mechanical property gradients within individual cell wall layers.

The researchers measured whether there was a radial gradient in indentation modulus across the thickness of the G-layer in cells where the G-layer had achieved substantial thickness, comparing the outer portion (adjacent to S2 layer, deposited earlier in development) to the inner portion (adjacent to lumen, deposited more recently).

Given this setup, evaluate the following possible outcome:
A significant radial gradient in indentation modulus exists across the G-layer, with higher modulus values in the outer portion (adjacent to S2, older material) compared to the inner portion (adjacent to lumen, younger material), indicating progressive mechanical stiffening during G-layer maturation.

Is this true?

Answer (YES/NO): NO